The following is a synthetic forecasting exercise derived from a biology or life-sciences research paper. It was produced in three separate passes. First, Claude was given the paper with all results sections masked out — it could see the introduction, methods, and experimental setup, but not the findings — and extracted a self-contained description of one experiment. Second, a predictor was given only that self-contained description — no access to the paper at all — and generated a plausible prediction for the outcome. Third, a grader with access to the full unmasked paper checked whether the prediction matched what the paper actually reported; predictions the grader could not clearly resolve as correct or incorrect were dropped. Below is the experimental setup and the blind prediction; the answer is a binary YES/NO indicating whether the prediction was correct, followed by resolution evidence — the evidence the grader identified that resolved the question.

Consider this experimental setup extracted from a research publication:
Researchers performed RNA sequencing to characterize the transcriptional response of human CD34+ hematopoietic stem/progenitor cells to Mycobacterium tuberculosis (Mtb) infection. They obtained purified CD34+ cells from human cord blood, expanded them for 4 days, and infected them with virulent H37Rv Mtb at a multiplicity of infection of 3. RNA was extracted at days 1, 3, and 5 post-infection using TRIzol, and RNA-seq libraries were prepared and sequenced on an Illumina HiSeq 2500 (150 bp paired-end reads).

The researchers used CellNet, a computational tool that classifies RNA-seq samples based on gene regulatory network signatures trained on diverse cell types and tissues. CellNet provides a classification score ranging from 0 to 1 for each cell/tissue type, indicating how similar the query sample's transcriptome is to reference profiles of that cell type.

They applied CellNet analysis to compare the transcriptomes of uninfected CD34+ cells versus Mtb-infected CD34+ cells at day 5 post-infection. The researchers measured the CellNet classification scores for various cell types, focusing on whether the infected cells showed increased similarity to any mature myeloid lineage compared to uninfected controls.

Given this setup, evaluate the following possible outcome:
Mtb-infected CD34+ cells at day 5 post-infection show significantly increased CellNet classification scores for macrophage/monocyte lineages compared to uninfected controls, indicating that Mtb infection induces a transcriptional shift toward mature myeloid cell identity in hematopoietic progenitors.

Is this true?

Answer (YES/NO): YES